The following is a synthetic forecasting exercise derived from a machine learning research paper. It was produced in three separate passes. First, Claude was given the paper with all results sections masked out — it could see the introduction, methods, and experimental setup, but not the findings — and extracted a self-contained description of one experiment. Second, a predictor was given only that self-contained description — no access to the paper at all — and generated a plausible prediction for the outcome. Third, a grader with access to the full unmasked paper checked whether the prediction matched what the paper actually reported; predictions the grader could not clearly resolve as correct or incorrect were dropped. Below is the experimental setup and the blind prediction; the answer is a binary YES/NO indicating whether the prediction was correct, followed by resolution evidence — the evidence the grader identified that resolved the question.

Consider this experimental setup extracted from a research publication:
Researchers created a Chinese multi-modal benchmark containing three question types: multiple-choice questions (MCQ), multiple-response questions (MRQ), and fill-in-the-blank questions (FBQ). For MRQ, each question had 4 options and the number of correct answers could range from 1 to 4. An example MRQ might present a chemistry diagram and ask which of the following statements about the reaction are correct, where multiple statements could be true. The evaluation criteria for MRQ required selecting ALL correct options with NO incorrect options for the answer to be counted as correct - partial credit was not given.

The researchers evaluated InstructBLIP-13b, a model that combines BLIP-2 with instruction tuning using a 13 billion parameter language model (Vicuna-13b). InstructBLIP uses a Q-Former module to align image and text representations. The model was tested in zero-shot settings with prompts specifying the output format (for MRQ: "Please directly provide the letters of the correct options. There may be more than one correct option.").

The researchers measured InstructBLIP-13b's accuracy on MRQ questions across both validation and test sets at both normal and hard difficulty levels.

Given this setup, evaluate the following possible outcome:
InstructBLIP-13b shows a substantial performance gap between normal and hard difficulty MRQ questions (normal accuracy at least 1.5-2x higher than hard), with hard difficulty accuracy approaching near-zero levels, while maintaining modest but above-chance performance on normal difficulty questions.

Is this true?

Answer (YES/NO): NO